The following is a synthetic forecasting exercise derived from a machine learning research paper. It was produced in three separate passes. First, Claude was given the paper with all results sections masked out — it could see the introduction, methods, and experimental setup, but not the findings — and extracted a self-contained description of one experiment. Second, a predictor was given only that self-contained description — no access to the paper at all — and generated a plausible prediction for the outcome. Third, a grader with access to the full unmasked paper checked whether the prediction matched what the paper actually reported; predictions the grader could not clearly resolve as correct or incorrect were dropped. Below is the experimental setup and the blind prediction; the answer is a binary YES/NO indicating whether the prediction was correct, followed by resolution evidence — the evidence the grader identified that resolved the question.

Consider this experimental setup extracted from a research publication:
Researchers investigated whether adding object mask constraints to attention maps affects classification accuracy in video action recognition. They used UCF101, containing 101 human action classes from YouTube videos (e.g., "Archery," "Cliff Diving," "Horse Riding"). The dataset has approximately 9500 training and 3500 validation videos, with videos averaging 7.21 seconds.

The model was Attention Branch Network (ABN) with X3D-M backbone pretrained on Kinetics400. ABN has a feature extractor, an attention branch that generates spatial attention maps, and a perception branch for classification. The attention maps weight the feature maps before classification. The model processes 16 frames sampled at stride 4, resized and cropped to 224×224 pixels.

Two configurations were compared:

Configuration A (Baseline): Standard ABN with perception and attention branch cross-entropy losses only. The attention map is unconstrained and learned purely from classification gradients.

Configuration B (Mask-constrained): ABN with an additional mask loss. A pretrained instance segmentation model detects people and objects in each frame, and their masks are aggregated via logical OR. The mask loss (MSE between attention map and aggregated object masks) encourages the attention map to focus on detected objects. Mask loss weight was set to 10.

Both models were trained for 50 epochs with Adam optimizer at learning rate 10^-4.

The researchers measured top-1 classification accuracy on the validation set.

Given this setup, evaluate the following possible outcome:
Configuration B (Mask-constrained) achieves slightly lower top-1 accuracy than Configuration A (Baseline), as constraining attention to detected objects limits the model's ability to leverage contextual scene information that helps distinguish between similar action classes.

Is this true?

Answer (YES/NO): YES